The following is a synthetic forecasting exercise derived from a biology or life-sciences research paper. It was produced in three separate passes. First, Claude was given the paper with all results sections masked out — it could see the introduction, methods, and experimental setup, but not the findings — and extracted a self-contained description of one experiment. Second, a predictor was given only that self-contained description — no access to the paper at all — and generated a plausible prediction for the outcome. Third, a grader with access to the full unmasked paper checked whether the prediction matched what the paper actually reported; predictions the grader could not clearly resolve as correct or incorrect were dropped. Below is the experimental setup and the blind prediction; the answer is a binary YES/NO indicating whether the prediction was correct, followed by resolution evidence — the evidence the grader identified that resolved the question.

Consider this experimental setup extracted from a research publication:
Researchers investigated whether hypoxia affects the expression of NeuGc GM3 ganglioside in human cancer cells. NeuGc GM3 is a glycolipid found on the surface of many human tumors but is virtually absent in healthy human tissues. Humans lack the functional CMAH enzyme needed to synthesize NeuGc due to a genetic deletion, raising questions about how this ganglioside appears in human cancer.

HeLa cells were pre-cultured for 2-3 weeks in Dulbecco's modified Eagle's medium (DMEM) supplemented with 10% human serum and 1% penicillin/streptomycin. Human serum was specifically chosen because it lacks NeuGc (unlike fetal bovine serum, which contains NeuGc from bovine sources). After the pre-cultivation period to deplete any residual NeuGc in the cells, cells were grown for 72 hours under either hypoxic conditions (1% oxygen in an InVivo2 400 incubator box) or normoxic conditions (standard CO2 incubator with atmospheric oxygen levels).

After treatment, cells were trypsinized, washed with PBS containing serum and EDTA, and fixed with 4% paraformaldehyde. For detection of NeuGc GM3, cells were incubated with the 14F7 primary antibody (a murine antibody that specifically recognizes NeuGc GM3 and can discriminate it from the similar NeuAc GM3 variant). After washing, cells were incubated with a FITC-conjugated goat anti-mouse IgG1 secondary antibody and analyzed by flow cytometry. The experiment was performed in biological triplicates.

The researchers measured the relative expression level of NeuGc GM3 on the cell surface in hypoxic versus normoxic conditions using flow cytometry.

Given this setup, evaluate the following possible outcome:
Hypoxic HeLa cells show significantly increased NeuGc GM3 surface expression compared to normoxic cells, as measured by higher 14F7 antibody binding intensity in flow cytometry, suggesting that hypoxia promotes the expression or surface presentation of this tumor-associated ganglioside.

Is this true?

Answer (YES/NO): YES